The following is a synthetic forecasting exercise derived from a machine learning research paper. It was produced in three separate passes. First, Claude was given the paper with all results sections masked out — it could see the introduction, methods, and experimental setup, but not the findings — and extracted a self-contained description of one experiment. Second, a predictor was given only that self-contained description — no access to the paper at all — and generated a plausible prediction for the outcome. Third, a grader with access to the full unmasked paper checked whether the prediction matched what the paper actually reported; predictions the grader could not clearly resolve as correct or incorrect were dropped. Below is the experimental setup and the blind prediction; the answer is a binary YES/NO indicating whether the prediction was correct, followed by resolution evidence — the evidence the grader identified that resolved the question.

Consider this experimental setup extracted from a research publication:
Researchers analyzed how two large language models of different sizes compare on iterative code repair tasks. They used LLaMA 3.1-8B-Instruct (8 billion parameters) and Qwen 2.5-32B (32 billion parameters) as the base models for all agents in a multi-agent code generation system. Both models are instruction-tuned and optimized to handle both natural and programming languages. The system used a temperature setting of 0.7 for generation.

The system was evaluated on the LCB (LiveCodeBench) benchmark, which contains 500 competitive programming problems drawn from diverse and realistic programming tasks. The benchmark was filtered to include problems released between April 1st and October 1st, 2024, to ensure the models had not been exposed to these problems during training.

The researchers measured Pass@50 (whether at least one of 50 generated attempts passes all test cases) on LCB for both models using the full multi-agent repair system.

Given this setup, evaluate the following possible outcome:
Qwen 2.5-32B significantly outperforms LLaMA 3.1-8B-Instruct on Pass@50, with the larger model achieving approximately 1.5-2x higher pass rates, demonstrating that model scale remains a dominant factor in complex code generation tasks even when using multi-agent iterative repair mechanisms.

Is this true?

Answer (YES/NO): NO